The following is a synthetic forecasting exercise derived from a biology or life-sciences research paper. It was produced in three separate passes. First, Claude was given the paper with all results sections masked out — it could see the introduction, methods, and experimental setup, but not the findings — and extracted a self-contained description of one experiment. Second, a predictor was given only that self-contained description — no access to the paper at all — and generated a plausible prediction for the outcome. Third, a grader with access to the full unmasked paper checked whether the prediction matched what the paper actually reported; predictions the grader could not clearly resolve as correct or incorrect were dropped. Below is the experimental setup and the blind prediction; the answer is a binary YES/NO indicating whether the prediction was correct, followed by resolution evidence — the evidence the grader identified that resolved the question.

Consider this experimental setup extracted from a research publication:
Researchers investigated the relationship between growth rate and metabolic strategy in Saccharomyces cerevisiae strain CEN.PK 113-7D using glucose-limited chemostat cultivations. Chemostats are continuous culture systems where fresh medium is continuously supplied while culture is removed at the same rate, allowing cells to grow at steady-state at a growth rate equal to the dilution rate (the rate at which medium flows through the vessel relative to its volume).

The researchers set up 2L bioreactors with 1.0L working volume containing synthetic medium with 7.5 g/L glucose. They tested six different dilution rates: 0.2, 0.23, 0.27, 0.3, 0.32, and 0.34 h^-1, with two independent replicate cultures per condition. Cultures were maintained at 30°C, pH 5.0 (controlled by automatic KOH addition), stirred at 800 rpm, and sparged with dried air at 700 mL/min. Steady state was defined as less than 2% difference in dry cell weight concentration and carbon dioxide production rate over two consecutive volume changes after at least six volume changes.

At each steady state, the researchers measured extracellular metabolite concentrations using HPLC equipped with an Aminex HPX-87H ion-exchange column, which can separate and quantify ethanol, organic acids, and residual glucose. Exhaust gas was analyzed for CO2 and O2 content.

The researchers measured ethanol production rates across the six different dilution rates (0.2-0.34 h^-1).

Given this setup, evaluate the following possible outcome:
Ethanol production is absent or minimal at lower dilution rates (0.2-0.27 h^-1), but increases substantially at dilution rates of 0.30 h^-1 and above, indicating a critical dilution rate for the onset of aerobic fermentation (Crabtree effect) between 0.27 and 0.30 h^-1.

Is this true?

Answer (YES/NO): YES